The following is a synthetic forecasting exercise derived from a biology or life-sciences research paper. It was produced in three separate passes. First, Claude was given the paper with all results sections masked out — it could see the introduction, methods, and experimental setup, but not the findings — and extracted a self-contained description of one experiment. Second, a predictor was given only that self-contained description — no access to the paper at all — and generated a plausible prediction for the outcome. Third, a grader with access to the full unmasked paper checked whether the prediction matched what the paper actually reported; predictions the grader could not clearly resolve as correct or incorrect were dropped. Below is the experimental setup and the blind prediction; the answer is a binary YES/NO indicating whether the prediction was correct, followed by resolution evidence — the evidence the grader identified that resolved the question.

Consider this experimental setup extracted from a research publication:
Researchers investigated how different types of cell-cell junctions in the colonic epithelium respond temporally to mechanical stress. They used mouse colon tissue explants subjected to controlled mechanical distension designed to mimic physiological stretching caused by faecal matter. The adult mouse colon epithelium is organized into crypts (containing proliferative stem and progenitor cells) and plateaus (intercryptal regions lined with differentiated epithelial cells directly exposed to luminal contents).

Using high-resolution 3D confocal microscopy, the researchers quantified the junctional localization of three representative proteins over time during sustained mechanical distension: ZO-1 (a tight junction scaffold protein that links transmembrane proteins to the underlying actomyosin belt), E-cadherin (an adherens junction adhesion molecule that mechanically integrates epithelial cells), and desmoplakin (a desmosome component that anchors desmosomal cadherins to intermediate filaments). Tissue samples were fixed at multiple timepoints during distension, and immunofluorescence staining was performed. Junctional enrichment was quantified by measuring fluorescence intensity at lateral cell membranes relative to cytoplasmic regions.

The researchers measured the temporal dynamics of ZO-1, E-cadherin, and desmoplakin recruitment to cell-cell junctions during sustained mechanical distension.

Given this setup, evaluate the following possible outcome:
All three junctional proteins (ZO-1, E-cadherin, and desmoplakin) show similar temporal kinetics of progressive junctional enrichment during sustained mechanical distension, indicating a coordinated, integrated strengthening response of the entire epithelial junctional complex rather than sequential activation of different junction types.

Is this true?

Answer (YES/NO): NO